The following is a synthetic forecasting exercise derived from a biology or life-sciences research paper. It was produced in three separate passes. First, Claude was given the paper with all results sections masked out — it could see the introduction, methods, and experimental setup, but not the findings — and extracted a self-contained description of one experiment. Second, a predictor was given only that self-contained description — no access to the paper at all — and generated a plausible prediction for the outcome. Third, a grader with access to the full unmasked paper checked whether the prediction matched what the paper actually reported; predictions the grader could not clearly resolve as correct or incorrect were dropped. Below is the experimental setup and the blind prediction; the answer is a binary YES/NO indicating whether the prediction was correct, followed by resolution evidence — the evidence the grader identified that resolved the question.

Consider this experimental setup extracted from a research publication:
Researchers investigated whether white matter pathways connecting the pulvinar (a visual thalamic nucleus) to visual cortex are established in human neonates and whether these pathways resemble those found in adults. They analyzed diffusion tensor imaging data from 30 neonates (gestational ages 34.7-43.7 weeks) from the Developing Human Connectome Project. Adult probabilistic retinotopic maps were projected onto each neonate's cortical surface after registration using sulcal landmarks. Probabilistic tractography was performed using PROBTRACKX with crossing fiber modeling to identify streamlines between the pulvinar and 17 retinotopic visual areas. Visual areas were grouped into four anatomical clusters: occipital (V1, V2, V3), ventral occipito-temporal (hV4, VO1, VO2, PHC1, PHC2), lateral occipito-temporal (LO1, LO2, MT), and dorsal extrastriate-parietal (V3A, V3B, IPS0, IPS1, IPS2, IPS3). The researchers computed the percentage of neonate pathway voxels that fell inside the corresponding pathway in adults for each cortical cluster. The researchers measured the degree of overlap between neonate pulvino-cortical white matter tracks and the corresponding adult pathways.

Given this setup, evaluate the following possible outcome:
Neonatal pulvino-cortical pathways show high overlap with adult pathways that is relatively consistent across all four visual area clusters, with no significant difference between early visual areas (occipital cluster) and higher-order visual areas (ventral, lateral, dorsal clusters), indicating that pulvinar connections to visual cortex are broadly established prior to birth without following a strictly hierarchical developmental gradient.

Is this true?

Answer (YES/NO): NO